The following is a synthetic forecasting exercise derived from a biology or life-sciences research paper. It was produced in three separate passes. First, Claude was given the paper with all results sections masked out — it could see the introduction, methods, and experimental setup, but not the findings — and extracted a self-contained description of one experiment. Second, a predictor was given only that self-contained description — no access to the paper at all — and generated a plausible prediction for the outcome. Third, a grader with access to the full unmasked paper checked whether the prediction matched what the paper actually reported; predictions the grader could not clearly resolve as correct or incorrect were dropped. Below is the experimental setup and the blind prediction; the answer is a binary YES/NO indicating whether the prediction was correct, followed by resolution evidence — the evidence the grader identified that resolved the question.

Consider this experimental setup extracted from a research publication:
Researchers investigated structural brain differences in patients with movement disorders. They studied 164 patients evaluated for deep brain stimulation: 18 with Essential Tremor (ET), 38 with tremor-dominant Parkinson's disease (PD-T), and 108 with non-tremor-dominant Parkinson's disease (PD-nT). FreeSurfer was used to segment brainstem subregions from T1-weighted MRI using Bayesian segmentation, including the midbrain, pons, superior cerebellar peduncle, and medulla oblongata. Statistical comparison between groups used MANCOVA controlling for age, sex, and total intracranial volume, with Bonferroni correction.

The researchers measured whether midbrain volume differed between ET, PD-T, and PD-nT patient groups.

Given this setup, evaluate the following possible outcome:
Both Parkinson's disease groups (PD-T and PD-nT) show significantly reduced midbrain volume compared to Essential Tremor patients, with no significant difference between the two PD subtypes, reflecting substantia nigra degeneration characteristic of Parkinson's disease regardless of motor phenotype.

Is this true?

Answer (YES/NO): NO